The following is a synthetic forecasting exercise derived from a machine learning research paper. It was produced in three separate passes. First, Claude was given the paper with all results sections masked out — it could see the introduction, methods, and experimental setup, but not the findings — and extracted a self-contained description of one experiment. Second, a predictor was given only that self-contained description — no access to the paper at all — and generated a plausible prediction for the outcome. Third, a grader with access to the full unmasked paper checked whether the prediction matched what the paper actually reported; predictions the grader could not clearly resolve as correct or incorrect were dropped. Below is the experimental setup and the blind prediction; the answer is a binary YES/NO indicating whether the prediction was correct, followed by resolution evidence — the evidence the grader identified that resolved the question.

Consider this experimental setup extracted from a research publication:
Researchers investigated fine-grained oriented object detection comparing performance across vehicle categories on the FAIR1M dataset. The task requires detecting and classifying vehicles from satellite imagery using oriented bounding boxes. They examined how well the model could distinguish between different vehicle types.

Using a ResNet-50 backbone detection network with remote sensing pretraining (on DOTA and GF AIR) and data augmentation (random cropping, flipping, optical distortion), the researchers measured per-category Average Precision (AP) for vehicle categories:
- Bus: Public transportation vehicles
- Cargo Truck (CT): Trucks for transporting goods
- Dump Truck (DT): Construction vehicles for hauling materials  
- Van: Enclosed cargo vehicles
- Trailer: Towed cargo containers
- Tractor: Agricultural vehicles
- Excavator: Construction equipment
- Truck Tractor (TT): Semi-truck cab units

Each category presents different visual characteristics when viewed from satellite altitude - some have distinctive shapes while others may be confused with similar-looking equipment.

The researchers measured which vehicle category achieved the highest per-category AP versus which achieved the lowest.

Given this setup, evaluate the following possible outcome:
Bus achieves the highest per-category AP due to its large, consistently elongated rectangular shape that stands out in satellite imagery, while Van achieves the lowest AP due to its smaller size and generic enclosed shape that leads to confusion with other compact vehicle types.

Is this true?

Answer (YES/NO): NO